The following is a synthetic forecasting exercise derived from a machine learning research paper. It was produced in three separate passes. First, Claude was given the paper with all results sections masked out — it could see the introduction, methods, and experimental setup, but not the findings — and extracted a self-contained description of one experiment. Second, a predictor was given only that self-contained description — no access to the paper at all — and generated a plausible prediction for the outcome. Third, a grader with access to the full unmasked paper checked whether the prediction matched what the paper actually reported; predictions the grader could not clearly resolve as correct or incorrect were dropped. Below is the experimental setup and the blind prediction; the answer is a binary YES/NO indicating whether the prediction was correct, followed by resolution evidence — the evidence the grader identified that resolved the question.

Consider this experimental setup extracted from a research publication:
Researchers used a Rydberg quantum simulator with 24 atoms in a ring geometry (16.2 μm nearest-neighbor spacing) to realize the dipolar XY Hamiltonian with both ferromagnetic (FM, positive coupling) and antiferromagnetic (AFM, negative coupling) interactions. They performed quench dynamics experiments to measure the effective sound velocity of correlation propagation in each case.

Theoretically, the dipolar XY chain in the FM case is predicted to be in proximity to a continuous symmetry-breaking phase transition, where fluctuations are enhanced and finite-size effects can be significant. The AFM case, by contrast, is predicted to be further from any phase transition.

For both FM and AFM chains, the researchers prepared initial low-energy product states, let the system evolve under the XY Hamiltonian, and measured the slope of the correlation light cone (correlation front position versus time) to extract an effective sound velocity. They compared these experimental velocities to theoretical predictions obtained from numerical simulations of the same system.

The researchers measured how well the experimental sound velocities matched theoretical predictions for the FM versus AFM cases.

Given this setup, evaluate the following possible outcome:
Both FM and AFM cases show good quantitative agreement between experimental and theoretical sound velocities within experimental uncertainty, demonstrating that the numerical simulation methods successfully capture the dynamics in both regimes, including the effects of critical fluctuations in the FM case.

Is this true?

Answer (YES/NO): NO